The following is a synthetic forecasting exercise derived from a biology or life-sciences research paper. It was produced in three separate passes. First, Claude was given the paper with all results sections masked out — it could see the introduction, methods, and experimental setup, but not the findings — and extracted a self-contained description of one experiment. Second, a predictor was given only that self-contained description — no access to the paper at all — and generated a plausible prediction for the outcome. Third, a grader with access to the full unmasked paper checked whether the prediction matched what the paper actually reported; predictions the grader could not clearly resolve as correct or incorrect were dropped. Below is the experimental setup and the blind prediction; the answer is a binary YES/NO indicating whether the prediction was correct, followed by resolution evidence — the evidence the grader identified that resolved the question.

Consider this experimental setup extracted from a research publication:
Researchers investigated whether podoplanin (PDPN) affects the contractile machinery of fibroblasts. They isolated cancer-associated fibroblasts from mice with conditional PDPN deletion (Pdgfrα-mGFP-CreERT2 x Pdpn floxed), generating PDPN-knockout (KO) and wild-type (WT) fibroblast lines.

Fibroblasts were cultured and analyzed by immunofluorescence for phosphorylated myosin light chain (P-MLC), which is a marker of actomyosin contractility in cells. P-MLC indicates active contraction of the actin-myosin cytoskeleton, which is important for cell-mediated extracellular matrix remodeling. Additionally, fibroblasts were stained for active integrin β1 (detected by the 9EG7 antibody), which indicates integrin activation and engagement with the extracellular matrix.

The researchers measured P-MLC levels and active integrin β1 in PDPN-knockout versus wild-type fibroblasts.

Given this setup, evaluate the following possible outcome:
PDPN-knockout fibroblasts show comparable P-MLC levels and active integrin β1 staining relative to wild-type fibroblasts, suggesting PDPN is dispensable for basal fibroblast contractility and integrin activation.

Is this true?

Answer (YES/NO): NO